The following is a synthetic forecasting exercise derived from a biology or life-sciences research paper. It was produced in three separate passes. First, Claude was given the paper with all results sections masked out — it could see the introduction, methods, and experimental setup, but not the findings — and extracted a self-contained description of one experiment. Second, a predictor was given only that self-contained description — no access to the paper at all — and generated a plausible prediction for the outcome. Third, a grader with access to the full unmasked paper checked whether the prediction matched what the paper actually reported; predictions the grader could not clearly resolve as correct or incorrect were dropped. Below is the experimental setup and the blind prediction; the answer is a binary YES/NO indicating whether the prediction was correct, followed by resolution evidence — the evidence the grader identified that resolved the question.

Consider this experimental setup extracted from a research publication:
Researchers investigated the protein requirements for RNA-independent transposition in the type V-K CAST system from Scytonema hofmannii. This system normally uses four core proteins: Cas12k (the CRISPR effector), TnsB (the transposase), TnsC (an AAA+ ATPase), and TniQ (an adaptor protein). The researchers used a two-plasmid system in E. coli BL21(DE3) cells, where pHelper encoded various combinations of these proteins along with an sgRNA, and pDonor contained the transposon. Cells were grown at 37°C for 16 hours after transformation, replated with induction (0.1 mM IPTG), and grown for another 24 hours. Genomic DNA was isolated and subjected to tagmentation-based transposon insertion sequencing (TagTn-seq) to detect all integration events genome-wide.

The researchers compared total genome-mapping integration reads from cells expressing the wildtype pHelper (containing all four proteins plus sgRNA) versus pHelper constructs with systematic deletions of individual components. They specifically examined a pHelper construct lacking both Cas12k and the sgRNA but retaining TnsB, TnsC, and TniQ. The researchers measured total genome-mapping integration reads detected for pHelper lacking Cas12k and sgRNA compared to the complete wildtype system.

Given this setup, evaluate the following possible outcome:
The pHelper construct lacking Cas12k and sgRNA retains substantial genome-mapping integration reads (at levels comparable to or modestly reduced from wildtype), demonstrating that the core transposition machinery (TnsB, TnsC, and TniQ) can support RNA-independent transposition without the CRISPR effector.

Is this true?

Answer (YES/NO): YES